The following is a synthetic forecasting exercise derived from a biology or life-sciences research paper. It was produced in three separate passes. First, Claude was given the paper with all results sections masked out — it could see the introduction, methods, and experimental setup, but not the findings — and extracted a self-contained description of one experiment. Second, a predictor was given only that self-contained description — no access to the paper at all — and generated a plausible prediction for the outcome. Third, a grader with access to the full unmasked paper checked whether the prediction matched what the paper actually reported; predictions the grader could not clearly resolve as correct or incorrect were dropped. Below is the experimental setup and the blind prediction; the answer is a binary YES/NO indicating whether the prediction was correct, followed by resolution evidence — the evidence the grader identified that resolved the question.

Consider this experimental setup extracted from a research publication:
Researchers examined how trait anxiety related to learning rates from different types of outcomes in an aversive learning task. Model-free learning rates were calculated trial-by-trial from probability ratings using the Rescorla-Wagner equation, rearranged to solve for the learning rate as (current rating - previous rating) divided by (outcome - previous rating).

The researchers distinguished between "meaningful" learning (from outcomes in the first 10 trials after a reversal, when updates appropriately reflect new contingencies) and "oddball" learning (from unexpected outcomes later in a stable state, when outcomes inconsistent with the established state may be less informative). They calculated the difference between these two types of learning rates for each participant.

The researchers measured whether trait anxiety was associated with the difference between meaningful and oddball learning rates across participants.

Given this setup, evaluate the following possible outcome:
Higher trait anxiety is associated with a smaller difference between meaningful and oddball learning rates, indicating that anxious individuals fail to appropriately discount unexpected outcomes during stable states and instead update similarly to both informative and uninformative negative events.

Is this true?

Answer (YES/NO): NO